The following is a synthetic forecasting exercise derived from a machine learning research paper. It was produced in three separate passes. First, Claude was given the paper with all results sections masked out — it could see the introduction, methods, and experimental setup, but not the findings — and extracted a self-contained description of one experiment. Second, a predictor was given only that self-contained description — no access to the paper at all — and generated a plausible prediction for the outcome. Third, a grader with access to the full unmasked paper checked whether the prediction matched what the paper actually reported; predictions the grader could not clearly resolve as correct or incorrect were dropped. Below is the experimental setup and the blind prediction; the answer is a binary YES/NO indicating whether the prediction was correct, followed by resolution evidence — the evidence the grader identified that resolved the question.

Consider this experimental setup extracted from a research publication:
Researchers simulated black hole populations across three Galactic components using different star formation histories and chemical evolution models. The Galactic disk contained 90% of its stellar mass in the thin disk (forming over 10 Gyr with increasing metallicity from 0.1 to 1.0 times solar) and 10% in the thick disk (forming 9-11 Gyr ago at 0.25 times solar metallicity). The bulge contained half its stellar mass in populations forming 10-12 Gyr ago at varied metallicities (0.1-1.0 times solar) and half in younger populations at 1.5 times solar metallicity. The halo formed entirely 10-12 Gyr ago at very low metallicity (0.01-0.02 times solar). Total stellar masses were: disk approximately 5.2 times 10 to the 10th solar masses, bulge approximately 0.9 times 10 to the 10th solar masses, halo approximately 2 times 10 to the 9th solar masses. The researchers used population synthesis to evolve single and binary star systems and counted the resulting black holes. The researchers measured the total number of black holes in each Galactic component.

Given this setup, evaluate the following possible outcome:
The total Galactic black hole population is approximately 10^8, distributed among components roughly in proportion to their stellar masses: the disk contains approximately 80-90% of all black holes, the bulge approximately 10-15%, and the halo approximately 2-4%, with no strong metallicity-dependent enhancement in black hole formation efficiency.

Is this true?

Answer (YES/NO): YES